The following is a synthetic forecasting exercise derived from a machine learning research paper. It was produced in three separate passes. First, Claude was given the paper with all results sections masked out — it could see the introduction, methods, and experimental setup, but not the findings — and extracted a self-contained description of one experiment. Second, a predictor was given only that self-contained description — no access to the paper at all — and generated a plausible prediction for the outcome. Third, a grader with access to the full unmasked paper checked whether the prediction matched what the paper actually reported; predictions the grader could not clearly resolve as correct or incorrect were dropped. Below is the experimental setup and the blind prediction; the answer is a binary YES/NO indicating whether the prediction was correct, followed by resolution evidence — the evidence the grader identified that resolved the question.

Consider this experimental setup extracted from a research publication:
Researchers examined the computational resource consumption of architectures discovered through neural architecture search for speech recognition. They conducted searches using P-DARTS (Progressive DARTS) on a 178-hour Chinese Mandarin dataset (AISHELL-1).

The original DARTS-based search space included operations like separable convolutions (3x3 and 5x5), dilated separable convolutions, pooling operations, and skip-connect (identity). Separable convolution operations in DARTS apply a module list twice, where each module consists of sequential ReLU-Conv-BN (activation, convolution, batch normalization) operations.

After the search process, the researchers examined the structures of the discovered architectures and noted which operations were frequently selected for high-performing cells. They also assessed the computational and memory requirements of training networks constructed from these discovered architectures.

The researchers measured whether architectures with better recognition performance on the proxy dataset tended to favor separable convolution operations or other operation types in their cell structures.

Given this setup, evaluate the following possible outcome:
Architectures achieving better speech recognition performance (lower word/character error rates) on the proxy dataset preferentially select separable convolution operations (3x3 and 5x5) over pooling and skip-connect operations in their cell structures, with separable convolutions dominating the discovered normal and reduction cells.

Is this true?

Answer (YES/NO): YES